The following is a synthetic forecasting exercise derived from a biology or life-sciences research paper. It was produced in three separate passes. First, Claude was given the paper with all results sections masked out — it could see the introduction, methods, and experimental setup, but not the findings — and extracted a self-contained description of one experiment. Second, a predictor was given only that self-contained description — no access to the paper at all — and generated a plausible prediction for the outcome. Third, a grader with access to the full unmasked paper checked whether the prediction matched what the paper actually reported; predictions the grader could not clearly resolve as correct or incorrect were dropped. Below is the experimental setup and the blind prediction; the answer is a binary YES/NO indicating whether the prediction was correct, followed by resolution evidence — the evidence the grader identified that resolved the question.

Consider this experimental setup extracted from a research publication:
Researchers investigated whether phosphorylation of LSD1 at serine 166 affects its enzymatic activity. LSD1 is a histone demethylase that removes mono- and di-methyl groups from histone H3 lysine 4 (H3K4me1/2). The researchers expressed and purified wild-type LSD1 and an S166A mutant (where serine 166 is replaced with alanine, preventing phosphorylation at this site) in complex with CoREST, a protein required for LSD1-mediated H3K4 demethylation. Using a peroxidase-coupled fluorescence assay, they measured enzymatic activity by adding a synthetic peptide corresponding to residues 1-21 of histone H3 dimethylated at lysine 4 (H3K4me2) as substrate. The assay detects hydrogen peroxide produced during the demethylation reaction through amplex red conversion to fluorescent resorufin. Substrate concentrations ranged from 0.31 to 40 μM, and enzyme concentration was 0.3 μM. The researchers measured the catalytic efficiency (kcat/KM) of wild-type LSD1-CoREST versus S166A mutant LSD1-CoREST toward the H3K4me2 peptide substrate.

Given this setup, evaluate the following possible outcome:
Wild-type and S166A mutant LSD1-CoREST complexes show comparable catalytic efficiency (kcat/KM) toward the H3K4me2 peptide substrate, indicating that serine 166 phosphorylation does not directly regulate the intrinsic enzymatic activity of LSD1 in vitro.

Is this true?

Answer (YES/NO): YES